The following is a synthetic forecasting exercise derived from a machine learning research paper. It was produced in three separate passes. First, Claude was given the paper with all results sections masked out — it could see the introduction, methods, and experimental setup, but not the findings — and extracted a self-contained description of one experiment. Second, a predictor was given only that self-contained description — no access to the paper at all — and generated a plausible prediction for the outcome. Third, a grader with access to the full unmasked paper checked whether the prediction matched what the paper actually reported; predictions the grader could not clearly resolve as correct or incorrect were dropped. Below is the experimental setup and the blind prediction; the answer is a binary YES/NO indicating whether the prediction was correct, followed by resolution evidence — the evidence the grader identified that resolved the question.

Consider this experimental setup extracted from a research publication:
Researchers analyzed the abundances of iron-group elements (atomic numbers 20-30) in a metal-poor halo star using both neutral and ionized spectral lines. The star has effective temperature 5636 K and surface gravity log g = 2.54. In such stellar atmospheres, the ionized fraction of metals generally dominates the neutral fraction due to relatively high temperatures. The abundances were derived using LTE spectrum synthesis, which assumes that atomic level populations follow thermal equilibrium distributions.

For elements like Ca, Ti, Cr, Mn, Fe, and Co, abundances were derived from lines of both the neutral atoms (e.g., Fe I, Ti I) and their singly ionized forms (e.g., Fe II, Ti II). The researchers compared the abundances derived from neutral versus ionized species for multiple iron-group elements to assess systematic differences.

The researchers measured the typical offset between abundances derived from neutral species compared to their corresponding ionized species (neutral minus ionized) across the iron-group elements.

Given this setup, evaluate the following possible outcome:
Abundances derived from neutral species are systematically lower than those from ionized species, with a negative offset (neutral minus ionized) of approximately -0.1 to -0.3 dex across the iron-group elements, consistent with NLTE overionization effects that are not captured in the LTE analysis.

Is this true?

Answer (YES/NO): YES